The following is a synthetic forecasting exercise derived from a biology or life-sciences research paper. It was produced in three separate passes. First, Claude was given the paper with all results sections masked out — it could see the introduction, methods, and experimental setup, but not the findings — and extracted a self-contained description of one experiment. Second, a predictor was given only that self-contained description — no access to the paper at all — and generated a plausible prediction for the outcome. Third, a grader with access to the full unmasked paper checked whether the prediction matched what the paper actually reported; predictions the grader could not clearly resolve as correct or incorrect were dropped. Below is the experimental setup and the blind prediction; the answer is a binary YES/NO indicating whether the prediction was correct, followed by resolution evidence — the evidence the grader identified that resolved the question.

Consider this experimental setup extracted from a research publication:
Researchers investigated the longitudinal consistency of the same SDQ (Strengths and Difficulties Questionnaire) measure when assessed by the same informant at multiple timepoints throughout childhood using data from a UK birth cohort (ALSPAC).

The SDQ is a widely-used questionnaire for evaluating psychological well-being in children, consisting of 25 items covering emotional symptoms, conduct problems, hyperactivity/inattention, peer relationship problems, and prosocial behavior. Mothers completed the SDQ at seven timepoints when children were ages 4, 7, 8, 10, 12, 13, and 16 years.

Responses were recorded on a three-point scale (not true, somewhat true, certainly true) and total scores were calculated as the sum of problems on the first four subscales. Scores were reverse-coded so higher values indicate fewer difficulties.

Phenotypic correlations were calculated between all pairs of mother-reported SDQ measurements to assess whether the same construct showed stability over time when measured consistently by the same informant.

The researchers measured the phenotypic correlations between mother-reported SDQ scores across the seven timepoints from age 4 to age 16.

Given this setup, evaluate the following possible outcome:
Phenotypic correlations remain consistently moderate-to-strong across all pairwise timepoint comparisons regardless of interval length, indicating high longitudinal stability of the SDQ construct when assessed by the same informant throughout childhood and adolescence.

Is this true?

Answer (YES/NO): NO